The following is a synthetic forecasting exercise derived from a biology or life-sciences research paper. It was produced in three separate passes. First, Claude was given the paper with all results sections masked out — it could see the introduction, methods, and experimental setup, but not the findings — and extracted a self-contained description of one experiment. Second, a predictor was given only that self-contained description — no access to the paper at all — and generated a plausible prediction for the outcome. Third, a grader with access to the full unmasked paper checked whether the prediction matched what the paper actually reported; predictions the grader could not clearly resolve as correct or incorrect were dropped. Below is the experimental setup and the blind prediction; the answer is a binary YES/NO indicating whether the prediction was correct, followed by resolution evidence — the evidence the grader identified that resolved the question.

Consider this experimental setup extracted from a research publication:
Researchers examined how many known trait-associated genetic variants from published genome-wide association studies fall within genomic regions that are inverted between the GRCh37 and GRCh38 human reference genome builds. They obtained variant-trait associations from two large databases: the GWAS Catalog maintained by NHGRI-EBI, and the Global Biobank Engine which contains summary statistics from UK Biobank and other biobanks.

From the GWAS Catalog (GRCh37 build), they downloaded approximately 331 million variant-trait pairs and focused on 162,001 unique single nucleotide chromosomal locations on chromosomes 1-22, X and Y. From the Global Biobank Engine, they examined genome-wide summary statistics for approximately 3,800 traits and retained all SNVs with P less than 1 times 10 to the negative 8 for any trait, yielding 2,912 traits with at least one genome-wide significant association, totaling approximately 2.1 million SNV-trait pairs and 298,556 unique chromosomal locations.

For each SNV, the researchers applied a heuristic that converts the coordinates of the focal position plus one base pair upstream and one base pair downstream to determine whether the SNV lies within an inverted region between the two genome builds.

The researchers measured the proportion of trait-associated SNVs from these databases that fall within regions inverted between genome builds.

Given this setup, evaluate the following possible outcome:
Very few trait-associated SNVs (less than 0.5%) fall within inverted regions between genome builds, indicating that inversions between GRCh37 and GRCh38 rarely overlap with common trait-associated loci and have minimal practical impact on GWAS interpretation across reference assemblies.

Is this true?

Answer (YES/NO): NO